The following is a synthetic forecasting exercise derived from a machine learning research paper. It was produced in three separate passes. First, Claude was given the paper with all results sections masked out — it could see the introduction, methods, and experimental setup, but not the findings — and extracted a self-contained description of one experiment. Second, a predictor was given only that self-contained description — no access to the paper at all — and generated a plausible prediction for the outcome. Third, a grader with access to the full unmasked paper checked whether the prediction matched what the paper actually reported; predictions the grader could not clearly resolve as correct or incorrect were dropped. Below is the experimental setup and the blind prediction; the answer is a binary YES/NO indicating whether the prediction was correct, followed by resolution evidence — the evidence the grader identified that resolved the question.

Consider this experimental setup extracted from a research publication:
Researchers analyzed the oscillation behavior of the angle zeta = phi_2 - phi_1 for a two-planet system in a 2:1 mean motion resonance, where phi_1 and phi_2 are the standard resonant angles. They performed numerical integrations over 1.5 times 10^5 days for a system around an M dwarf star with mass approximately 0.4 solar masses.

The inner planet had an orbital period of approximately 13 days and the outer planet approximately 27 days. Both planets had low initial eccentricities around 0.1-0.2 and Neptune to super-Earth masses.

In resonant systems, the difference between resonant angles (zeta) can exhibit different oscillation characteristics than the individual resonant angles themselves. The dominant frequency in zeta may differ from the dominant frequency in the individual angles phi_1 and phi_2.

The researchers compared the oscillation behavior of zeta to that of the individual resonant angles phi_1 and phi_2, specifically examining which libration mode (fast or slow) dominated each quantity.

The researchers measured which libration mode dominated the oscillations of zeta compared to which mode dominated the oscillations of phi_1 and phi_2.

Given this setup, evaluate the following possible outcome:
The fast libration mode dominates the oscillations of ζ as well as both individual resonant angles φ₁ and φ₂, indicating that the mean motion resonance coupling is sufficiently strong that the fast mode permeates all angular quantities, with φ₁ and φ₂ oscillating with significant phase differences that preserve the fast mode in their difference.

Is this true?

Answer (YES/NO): NO